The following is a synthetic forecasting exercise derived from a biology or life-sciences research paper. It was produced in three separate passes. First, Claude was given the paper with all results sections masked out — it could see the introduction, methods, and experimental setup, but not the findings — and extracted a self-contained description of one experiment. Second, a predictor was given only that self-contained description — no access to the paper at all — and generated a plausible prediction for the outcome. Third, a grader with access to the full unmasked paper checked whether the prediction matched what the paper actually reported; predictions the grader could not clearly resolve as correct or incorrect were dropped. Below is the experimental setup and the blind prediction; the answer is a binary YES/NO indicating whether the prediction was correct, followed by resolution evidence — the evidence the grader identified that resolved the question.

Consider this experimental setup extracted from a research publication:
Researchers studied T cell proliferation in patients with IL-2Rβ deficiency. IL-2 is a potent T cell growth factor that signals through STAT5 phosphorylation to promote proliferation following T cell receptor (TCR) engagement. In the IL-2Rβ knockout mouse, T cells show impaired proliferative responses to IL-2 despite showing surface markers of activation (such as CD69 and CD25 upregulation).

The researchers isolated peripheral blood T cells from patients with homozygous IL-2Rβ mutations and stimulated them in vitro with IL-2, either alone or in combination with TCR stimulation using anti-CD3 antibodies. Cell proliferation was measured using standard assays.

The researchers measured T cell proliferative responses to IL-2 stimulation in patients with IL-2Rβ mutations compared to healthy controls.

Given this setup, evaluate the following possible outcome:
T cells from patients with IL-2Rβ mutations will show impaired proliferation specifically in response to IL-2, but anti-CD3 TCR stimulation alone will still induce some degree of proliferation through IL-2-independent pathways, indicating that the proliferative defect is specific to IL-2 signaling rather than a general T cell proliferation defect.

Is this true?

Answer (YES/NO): NO